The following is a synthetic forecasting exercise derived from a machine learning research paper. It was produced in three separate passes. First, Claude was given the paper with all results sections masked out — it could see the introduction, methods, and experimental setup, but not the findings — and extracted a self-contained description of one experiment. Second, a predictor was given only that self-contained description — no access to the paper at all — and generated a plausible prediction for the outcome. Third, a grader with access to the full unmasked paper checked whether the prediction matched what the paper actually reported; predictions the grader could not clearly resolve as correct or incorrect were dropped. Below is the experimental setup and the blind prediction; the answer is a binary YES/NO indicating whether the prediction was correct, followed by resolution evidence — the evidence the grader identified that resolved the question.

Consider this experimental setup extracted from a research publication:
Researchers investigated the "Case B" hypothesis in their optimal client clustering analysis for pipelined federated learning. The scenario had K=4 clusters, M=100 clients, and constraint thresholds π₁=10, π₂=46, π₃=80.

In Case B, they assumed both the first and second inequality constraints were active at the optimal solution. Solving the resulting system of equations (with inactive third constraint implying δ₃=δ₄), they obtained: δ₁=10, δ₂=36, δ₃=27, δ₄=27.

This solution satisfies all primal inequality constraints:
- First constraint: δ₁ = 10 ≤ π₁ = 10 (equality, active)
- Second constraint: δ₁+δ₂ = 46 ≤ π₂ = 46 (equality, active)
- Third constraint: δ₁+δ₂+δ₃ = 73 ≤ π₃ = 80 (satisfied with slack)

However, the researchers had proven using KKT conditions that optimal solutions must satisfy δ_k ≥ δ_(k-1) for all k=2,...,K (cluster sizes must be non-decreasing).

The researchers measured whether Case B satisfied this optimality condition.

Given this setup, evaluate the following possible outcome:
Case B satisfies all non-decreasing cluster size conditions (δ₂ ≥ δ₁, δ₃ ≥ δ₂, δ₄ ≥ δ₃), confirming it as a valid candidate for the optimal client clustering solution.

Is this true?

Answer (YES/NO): NO